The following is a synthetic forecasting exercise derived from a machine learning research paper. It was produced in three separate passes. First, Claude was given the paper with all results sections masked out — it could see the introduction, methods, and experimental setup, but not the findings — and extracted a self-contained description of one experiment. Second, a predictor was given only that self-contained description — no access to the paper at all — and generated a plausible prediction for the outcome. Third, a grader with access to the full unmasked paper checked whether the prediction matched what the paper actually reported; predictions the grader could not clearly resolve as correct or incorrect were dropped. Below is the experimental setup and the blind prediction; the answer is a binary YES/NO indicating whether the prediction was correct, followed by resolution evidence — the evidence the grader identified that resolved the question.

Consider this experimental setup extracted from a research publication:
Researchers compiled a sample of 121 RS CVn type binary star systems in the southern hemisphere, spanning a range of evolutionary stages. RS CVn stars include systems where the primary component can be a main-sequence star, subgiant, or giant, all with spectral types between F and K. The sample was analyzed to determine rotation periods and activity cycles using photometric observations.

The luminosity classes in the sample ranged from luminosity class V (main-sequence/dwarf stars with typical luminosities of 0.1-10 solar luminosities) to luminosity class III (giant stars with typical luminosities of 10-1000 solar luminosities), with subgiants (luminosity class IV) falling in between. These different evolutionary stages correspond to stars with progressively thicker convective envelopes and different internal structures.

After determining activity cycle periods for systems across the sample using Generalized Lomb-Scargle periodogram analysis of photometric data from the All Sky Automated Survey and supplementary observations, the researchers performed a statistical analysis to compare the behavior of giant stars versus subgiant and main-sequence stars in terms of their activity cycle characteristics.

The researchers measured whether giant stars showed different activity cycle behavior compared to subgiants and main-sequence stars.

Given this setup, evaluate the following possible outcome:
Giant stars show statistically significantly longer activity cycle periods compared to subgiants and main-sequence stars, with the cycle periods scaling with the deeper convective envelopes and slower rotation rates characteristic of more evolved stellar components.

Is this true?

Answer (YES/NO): NO